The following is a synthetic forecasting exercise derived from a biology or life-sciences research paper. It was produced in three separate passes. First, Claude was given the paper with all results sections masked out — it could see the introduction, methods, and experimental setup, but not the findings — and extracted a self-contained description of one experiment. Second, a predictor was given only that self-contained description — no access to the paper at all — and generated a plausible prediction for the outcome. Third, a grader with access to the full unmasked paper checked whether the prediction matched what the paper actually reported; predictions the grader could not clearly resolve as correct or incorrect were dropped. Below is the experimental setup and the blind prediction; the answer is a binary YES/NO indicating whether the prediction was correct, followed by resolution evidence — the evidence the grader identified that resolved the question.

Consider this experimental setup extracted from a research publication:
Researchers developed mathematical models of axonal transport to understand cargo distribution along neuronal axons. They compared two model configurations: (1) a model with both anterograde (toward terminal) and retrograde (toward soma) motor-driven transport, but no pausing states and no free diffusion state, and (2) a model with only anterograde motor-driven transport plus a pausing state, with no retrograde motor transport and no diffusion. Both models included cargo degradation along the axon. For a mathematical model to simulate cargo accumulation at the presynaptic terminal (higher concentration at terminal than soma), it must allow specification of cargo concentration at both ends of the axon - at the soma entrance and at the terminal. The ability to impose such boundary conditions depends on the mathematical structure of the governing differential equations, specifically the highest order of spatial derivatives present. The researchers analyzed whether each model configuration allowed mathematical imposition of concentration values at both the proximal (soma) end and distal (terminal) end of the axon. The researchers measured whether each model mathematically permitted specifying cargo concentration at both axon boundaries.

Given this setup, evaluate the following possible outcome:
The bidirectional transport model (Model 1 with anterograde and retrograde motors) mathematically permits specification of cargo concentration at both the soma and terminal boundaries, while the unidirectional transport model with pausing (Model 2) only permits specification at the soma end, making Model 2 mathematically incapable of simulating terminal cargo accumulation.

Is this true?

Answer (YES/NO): YES